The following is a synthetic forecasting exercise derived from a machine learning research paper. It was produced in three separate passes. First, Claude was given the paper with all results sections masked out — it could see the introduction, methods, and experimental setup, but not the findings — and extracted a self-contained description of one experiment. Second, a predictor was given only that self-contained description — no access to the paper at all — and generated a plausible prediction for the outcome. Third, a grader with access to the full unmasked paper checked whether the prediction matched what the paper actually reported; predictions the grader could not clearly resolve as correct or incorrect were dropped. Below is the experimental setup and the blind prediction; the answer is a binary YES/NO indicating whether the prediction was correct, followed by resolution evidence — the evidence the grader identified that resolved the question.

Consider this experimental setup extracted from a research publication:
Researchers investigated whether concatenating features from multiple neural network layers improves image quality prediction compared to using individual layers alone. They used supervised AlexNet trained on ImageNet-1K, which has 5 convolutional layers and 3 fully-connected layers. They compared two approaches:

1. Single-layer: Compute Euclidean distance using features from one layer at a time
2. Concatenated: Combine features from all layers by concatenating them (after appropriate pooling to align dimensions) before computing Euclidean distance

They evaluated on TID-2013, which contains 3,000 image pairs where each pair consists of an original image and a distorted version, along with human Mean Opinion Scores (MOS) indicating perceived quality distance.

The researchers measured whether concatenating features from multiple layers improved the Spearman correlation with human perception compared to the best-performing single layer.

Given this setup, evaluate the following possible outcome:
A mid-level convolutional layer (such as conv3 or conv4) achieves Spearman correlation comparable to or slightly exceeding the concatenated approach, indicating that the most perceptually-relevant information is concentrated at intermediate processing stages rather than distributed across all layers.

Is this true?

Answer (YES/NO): NO